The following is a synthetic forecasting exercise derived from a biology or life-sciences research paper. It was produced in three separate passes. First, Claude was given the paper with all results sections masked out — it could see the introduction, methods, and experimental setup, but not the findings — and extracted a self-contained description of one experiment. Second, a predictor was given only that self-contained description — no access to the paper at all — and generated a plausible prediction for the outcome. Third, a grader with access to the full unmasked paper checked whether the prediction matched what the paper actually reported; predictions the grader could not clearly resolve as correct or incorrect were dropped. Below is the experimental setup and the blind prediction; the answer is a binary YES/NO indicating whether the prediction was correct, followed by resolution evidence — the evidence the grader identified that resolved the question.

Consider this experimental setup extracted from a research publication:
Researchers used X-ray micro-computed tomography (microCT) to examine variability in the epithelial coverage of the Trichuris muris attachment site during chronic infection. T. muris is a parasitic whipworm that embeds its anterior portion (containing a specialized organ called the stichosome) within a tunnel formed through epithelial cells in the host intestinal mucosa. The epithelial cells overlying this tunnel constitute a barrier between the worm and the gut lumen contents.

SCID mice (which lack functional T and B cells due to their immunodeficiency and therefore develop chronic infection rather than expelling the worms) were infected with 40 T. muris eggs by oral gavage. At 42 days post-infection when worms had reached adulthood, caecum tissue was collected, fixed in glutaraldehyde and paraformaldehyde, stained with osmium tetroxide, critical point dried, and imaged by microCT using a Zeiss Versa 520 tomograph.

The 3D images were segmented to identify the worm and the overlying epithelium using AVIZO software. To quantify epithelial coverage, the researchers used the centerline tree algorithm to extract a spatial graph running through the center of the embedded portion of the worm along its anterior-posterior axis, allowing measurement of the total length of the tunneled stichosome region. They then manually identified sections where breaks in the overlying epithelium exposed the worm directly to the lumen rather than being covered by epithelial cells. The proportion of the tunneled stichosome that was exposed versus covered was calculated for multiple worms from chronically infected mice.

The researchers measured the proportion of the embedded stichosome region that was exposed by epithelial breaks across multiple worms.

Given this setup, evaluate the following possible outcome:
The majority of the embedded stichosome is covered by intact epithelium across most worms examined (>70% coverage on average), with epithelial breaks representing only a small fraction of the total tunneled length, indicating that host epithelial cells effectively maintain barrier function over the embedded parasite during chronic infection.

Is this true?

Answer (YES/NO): NO